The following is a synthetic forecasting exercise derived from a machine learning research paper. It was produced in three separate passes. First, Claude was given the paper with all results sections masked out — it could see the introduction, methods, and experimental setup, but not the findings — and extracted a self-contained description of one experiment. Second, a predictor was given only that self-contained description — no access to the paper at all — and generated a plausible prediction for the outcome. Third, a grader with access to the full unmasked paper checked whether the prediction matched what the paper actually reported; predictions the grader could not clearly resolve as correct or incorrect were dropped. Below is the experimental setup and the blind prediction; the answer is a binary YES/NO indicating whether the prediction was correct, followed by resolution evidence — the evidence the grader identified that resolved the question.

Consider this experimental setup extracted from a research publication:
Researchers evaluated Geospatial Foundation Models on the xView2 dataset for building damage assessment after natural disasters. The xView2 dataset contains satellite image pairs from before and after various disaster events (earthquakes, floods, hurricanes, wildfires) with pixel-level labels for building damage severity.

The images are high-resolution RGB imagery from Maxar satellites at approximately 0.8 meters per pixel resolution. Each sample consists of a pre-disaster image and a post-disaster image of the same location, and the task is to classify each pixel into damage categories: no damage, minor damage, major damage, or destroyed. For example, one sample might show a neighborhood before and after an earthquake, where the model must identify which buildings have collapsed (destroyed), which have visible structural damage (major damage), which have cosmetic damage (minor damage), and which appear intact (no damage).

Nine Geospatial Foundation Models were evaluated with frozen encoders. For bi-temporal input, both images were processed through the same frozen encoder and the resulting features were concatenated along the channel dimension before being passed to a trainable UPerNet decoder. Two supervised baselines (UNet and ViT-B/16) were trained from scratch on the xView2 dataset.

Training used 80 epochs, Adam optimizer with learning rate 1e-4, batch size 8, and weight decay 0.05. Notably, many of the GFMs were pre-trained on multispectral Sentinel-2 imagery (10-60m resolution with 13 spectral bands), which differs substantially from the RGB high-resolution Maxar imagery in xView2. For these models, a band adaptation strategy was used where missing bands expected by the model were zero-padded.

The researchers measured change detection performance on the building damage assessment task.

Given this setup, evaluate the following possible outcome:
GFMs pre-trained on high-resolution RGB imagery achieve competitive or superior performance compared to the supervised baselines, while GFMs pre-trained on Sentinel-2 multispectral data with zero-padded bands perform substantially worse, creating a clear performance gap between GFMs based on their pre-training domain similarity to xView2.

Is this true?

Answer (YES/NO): NO